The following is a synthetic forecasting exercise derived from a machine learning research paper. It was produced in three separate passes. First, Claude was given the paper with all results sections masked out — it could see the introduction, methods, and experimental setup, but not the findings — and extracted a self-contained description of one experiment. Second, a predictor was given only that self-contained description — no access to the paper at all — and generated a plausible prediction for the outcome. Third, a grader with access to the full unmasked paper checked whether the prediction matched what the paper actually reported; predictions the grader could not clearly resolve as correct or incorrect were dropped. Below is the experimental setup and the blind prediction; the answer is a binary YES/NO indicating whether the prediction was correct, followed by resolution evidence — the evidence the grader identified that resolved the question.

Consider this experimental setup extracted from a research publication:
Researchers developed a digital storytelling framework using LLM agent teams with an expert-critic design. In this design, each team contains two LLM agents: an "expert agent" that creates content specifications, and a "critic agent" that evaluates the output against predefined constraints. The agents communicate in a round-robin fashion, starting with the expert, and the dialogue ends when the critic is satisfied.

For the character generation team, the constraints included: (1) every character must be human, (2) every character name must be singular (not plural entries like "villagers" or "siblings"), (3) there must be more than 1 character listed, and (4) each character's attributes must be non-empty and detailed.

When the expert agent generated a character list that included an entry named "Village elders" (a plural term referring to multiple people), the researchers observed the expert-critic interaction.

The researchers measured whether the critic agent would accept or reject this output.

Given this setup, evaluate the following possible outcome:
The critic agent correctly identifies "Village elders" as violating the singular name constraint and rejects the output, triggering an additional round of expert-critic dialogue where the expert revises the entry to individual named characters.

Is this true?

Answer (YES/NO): YES